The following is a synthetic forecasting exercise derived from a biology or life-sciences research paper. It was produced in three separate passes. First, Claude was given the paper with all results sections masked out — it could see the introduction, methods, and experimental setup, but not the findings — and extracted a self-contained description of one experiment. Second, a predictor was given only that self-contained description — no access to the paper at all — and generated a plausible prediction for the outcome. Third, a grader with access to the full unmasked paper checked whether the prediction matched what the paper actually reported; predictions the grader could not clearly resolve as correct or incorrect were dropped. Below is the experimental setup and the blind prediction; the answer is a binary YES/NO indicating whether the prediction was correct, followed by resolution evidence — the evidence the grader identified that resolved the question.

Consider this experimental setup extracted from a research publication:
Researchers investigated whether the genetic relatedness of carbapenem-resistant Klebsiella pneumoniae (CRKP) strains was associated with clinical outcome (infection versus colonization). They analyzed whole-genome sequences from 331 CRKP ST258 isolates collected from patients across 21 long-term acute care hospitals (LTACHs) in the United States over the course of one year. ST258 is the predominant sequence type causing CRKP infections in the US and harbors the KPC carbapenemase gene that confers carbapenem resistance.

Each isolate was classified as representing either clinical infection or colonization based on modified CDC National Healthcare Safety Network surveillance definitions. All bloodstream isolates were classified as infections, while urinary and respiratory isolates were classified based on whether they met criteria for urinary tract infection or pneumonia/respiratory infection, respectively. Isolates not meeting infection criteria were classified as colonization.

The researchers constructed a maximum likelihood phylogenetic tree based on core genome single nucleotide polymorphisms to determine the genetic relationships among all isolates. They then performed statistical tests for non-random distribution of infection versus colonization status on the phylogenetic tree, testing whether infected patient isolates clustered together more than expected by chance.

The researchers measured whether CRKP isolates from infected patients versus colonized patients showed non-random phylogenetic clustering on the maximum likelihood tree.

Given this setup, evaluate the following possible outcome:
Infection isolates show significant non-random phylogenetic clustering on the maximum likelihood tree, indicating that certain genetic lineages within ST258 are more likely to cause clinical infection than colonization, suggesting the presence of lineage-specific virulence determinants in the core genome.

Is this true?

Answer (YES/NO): YES